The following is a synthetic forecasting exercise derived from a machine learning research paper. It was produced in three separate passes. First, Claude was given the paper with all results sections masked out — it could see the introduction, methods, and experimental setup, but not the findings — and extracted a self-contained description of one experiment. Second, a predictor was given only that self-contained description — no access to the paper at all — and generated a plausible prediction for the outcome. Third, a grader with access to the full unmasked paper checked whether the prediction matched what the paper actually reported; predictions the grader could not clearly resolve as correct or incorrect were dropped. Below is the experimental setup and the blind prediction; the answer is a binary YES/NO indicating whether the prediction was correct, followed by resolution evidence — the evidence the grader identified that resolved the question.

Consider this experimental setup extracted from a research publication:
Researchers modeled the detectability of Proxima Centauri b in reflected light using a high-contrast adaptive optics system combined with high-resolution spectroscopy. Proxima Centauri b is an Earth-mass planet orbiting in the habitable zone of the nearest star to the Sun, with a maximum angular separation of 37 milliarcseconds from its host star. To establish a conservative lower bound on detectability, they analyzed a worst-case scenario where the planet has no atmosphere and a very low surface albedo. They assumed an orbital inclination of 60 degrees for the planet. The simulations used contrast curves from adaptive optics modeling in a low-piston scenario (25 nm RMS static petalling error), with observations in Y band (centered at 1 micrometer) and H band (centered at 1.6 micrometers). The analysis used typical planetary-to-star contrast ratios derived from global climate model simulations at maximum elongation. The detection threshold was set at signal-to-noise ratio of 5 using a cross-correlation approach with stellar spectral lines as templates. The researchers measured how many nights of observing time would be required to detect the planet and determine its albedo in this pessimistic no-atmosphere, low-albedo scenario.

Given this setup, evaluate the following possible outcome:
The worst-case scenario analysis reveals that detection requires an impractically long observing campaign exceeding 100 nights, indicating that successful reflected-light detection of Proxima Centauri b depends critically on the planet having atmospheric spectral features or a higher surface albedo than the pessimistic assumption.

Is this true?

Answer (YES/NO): NO